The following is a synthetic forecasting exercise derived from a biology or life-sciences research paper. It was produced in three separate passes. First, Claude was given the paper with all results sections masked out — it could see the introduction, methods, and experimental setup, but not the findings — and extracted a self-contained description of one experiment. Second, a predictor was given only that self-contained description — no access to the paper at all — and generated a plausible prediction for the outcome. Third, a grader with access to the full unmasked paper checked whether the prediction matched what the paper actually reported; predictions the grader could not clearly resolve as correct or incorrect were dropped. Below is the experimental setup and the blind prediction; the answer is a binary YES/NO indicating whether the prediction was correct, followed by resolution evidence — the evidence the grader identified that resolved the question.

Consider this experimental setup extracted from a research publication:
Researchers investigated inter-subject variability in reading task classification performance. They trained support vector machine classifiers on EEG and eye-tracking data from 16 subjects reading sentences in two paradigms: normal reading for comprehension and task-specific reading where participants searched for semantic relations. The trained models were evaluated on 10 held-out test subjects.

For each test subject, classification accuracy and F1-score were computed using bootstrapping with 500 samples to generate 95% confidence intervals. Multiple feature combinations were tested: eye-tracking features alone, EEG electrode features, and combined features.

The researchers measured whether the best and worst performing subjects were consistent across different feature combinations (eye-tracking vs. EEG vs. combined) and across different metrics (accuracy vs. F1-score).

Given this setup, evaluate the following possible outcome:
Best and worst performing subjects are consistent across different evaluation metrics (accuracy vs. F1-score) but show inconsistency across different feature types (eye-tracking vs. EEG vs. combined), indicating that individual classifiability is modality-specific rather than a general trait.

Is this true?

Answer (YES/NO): NO